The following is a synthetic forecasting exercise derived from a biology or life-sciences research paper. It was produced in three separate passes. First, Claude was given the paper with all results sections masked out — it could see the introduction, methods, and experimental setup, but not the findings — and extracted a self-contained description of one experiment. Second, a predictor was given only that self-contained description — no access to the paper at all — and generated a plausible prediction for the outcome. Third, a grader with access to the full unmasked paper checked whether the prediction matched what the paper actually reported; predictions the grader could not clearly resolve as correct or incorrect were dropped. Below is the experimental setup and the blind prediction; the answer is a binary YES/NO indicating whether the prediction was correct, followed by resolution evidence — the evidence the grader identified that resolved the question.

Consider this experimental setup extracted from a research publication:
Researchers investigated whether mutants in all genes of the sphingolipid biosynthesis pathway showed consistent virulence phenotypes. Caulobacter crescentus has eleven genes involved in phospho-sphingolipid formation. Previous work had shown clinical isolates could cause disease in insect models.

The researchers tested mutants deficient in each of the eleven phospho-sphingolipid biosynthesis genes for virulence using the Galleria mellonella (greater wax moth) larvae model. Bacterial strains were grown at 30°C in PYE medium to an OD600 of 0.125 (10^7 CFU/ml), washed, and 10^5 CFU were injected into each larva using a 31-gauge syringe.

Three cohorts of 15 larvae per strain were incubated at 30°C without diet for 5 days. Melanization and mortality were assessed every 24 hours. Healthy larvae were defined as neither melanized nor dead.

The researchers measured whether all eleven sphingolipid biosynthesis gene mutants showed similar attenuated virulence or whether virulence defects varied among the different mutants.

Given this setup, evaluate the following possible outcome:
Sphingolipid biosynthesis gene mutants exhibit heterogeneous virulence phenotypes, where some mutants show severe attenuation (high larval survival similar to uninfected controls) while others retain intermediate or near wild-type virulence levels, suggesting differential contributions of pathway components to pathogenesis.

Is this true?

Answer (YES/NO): YES